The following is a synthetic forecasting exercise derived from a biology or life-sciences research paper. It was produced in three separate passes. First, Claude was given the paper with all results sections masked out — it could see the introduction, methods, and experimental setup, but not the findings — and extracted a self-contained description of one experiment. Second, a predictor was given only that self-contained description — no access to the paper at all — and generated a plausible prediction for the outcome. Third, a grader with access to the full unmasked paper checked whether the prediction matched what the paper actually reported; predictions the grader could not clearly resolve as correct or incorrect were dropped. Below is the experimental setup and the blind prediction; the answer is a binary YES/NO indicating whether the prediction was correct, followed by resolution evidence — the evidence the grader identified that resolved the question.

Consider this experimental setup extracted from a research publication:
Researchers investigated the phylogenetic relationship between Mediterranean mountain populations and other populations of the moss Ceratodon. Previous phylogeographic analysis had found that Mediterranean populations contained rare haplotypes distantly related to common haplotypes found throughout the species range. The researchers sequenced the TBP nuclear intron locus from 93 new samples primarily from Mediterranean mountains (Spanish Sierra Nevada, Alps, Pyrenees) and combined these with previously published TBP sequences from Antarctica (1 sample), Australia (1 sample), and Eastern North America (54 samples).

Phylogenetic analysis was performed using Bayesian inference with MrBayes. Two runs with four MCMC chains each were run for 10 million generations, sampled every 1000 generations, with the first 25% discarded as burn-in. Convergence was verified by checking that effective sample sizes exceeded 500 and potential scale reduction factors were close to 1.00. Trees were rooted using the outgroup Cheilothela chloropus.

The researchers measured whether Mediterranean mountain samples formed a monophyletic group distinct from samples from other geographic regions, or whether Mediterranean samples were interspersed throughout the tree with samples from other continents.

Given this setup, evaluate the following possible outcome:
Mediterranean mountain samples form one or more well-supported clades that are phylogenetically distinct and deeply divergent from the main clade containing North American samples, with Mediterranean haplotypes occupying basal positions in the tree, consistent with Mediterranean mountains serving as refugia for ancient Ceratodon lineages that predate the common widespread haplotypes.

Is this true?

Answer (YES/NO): NO